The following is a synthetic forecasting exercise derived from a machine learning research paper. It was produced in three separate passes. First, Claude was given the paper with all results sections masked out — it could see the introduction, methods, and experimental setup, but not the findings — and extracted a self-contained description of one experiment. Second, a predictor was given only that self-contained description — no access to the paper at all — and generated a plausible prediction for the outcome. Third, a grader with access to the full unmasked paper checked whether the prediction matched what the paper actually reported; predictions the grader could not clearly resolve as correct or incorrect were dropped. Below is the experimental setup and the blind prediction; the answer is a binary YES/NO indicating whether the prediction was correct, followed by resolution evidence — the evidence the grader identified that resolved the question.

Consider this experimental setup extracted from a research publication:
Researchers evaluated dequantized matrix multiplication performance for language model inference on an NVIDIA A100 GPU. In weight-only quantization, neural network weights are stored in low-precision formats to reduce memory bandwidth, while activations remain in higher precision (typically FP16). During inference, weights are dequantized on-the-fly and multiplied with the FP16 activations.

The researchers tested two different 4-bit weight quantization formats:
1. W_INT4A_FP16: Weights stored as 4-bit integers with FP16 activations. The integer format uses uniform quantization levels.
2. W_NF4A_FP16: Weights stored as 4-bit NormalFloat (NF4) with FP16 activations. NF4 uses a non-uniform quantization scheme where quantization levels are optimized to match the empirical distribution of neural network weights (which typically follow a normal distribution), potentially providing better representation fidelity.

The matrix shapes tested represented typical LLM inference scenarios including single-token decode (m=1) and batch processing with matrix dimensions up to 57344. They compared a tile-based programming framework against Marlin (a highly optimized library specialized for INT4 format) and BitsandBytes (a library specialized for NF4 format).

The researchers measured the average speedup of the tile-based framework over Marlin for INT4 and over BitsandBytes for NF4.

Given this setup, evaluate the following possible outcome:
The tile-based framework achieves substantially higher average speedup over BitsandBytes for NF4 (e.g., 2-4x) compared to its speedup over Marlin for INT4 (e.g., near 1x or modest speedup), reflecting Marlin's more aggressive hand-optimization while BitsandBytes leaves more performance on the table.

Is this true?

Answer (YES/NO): NO